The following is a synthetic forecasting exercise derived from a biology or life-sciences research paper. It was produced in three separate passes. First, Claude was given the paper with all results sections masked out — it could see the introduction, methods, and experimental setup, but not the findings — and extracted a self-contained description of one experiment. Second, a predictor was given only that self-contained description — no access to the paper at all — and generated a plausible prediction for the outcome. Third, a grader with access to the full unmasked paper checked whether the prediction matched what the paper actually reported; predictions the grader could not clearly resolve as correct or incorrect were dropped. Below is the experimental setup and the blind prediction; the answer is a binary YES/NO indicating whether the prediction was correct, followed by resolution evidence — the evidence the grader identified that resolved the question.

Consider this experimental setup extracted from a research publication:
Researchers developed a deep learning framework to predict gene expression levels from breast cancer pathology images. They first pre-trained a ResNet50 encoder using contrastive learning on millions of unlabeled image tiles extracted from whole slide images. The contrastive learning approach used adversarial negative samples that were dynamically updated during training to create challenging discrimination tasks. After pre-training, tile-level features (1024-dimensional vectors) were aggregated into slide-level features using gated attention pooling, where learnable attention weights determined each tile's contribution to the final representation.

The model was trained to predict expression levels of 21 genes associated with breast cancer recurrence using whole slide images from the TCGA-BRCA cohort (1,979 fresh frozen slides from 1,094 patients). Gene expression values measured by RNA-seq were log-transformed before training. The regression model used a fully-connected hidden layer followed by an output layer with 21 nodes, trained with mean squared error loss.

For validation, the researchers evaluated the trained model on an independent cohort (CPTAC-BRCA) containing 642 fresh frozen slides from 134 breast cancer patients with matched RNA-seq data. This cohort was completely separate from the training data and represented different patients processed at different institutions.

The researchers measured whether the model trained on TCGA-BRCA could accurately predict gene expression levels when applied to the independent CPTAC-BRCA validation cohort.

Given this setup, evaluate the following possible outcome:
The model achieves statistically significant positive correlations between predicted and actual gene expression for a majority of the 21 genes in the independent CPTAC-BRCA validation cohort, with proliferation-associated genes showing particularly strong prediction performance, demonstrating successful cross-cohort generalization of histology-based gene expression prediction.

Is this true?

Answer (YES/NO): NO